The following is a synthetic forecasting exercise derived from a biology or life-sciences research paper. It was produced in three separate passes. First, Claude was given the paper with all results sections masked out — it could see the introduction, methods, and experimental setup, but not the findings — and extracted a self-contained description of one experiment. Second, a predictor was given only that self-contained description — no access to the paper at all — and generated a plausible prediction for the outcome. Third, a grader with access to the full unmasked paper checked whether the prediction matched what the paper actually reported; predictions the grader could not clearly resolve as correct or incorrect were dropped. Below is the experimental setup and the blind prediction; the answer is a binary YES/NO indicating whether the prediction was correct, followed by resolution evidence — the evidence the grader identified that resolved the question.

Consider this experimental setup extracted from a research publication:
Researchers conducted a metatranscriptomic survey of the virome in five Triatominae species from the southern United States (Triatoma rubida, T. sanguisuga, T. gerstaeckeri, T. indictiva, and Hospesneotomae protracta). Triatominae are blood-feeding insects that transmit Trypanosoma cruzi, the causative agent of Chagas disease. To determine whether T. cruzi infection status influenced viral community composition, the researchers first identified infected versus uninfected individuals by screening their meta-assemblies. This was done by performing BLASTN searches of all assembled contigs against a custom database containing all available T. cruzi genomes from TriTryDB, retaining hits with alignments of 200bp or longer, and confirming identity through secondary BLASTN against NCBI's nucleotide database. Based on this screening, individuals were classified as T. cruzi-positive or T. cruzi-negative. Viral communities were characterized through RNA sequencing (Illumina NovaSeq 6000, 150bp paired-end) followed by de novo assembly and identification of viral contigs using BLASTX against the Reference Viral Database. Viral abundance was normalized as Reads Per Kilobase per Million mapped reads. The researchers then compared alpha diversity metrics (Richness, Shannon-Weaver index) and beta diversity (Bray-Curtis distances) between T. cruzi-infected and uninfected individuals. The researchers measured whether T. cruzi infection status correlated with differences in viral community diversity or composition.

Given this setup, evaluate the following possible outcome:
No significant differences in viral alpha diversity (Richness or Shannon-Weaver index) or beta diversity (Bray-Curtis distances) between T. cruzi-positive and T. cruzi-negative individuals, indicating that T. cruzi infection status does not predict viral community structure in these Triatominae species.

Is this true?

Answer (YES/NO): YES